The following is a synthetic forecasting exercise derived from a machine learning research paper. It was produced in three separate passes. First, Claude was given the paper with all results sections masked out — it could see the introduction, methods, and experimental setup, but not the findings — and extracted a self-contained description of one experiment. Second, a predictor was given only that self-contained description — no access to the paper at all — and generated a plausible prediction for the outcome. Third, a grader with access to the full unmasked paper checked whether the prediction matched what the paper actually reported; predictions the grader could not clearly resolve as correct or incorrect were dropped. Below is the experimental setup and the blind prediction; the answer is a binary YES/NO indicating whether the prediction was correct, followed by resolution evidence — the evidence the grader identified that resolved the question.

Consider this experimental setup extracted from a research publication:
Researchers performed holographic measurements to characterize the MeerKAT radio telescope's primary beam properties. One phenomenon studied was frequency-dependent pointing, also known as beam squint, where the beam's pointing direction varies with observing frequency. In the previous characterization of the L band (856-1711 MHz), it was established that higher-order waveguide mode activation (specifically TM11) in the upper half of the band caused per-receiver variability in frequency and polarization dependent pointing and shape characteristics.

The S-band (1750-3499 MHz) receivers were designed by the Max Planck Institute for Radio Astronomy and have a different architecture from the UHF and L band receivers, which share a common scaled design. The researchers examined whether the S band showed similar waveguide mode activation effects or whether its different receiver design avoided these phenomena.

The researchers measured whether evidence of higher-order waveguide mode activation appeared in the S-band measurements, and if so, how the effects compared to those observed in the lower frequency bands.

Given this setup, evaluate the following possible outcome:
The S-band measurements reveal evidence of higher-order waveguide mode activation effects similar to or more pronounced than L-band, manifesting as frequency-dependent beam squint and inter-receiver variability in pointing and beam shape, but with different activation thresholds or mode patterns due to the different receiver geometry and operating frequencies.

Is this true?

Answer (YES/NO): YES